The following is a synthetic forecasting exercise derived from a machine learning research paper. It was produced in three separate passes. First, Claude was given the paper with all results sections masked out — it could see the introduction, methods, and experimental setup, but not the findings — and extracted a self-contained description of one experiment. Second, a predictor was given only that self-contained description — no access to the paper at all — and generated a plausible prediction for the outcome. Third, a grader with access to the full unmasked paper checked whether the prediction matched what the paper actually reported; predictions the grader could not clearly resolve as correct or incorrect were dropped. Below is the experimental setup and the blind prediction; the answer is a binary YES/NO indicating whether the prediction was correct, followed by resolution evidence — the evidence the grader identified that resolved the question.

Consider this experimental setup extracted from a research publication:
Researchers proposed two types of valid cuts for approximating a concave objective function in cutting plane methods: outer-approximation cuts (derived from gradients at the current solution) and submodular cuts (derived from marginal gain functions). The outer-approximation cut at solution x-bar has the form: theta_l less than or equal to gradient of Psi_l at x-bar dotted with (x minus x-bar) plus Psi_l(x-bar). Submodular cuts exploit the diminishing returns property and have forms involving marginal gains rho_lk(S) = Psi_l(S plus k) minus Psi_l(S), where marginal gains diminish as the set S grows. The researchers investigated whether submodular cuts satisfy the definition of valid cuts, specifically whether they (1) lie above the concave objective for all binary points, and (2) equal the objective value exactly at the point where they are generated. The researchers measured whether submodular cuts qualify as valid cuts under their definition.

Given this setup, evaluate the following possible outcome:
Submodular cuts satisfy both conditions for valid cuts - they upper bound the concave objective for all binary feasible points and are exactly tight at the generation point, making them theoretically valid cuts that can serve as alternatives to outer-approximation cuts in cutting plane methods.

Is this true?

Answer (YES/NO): YES